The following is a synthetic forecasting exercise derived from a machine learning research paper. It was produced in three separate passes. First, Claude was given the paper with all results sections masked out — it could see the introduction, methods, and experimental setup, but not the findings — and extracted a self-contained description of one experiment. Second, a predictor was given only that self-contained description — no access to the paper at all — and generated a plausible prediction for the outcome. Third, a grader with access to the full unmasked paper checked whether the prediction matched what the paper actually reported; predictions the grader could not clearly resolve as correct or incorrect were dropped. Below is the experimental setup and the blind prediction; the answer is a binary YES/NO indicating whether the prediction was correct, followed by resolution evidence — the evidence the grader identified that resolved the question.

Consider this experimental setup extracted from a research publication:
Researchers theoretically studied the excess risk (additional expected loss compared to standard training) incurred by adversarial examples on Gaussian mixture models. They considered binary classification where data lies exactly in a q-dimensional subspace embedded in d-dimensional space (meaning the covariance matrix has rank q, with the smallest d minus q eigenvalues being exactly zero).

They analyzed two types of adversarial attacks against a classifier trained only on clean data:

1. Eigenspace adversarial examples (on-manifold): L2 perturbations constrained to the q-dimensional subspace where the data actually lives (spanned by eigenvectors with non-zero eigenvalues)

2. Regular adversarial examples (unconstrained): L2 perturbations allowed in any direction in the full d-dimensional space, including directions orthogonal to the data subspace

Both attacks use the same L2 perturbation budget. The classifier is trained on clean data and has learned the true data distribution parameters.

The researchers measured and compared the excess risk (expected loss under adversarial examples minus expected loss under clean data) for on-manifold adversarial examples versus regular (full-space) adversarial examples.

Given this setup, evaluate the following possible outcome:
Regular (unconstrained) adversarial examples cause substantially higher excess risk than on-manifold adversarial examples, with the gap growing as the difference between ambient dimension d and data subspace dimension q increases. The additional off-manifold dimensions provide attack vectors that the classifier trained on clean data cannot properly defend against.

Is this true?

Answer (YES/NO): YES